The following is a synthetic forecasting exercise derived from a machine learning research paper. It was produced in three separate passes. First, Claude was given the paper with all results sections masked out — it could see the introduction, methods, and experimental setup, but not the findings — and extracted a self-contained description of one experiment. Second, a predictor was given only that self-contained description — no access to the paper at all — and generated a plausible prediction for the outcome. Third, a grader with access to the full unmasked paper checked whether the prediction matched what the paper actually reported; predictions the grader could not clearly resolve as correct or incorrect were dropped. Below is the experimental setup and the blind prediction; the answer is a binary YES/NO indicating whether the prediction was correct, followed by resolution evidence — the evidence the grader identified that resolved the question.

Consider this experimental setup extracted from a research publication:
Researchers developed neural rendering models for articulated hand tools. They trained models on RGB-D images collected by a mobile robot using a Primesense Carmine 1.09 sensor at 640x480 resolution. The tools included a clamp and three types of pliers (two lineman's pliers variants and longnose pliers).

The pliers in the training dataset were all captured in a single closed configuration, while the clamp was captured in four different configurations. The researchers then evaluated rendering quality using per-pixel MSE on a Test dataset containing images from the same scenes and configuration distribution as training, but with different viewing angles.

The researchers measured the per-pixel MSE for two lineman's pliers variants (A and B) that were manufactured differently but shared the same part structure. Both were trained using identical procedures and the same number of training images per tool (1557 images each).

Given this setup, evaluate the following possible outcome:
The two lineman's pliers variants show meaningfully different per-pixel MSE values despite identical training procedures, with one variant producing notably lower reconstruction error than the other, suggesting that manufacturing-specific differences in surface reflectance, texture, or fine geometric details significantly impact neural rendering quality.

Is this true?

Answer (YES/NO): NO